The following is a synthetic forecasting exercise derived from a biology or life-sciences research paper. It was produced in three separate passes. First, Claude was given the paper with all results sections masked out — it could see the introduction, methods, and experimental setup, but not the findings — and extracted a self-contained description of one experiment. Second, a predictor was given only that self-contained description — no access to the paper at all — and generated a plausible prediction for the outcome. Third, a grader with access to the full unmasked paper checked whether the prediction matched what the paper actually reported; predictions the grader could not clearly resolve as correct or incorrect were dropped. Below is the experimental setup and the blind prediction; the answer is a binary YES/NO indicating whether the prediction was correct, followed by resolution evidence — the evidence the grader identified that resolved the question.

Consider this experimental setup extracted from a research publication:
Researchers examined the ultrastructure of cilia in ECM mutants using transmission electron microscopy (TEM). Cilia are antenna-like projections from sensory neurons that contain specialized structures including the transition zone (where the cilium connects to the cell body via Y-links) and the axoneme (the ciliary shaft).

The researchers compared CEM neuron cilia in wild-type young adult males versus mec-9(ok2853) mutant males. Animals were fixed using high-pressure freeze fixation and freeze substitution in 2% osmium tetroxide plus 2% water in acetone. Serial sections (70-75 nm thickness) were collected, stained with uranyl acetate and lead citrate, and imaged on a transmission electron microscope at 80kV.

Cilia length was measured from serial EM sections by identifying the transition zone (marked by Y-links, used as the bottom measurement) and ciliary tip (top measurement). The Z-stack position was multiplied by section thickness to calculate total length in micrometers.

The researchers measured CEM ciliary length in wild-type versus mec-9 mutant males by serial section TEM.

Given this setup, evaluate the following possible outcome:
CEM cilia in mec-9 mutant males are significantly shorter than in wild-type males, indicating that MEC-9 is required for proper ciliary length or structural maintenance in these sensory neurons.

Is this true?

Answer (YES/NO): NO